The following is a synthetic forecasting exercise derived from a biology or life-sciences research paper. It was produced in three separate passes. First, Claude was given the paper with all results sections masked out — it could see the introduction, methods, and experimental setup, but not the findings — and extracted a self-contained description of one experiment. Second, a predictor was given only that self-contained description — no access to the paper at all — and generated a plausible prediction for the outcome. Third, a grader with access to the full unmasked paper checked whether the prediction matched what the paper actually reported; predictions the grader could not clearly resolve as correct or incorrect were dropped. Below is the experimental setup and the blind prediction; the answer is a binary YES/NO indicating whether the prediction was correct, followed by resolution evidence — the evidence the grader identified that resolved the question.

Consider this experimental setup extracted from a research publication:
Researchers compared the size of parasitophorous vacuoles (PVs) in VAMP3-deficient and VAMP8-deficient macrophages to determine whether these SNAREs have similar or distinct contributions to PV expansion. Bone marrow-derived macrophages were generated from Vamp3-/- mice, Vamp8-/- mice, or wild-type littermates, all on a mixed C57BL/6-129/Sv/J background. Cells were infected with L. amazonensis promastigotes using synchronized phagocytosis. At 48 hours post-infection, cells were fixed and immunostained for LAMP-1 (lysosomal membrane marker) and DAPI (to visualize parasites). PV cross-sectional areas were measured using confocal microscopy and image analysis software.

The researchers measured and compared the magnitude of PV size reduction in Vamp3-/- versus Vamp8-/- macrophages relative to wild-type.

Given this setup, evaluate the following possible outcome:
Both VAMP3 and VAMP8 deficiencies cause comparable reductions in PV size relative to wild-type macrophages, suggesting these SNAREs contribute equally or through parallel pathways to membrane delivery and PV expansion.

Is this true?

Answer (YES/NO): NO